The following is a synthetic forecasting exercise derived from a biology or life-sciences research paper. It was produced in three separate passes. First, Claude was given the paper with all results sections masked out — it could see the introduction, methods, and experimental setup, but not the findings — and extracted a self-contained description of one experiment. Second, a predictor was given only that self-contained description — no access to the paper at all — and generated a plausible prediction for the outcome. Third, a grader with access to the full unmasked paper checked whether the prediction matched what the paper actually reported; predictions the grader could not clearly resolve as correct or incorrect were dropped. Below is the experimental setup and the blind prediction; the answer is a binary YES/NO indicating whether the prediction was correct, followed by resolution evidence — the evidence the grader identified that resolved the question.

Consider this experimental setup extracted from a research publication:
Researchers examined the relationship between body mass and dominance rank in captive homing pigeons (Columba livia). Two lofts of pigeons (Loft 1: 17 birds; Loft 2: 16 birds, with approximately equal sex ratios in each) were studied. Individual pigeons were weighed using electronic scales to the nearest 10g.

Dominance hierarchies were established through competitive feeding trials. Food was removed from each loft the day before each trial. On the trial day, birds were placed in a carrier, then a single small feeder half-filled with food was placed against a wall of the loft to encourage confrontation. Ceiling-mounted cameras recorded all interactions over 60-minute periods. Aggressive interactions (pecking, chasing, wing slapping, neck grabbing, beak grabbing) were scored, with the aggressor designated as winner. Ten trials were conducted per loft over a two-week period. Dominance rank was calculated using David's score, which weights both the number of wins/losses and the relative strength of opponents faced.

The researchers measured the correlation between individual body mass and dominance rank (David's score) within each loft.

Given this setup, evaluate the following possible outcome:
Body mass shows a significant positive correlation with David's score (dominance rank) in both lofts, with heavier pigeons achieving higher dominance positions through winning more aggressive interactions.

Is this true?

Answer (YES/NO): NO